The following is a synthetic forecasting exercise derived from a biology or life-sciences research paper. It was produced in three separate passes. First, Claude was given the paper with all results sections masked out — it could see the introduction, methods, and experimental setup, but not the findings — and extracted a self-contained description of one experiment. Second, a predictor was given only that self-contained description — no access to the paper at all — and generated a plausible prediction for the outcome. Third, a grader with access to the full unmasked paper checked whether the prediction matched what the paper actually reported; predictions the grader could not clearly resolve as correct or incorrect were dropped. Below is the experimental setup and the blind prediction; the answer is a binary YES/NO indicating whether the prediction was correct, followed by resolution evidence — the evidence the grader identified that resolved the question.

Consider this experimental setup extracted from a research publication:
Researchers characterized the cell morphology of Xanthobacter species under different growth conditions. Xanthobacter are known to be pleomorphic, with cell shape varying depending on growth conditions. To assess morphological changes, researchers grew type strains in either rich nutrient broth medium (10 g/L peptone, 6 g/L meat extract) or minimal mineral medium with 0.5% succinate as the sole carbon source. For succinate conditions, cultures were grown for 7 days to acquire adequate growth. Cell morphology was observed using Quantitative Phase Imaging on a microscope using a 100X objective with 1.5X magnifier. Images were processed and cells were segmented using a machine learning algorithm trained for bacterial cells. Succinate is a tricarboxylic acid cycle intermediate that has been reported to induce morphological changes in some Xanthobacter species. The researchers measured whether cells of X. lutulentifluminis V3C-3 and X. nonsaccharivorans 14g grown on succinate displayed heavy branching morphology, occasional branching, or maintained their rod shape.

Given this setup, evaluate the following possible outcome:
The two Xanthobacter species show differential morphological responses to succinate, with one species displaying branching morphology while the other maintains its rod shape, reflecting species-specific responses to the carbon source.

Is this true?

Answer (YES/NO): NO